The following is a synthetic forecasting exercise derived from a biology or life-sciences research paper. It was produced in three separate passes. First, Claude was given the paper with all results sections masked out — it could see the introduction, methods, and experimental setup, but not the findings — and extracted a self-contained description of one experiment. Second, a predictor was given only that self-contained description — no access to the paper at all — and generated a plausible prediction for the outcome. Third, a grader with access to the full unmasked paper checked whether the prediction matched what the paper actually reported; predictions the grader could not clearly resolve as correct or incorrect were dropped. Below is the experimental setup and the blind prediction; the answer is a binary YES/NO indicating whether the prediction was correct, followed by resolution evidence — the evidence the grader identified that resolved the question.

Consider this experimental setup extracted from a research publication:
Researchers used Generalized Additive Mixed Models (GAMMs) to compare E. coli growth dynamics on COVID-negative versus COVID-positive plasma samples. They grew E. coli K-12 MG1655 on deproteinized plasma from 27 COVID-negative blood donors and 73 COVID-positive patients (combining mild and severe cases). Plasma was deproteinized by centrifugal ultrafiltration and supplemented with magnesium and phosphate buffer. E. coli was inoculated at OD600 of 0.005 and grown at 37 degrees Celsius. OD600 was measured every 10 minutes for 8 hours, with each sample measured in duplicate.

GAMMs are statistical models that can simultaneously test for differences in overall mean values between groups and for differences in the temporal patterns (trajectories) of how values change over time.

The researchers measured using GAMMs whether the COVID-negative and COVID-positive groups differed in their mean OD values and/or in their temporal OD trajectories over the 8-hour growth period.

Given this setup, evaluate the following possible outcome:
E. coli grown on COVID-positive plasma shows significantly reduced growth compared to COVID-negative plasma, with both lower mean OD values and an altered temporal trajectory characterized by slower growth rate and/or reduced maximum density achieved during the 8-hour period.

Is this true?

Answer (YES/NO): YES